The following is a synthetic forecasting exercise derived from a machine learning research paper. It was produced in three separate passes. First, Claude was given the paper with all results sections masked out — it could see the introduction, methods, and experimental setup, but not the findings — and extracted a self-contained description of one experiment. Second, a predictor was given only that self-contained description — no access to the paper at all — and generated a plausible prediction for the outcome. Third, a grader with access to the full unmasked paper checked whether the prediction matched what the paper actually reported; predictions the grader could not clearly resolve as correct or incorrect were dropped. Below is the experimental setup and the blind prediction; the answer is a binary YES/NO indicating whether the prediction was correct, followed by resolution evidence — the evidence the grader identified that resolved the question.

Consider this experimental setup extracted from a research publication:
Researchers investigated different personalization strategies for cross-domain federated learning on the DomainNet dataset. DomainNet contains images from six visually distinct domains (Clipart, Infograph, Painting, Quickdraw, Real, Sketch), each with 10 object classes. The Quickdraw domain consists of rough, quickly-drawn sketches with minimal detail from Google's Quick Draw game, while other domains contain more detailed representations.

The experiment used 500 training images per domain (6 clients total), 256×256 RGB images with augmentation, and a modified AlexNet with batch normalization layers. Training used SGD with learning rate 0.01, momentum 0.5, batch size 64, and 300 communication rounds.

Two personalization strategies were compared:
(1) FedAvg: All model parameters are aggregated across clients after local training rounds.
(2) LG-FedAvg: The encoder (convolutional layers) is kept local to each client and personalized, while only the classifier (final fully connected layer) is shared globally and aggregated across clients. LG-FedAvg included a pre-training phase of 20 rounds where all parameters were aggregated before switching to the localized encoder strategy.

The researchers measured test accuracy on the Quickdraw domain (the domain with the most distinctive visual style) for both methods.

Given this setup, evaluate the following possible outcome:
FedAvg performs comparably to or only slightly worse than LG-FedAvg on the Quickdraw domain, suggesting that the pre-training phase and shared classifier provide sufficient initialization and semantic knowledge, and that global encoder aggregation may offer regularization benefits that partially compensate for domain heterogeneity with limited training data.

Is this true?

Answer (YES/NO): NO